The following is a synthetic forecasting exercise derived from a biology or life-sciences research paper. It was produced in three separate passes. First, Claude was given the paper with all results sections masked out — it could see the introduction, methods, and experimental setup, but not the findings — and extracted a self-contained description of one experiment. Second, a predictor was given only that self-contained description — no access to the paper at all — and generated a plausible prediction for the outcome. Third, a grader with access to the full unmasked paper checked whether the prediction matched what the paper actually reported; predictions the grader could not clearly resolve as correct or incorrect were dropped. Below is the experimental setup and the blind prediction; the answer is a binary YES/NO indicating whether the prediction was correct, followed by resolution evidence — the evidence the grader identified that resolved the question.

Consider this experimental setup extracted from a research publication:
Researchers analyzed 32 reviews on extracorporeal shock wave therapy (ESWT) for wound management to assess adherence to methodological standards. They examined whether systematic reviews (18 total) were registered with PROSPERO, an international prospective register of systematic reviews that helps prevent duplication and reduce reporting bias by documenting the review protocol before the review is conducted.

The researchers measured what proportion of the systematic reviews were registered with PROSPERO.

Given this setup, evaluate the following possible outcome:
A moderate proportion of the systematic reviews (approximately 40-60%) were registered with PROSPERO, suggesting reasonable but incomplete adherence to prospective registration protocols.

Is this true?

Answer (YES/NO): NO